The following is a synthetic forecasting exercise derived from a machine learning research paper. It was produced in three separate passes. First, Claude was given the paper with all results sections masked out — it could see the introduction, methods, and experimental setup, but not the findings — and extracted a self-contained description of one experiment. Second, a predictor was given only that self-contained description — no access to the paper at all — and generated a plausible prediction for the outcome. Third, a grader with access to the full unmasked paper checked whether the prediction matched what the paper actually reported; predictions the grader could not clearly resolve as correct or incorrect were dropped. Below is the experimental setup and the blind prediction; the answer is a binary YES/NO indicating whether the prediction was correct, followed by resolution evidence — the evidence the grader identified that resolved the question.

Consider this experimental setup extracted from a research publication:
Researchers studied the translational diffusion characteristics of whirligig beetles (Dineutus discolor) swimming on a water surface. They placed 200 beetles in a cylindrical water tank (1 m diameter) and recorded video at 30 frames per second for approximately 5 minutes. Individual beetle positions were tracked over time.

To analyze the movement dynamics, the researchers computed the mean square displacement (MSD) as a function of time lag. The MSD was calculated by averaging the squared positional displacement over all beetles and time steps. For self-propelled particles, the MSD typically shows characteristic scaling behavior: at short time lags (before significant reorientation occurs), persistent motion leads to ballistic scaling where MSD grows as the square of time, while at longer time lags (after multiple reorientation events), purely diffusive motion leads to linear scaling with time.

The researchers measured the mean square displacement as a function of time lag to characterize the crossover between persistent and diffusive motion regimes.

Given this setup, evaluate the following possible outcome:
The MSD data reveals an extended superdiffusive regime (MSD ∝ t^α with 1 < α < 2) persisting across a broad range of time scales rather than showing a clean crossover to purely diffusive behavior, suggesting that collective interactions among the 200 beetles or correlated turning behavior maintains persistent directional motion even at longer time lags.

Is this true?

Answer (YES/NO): NO